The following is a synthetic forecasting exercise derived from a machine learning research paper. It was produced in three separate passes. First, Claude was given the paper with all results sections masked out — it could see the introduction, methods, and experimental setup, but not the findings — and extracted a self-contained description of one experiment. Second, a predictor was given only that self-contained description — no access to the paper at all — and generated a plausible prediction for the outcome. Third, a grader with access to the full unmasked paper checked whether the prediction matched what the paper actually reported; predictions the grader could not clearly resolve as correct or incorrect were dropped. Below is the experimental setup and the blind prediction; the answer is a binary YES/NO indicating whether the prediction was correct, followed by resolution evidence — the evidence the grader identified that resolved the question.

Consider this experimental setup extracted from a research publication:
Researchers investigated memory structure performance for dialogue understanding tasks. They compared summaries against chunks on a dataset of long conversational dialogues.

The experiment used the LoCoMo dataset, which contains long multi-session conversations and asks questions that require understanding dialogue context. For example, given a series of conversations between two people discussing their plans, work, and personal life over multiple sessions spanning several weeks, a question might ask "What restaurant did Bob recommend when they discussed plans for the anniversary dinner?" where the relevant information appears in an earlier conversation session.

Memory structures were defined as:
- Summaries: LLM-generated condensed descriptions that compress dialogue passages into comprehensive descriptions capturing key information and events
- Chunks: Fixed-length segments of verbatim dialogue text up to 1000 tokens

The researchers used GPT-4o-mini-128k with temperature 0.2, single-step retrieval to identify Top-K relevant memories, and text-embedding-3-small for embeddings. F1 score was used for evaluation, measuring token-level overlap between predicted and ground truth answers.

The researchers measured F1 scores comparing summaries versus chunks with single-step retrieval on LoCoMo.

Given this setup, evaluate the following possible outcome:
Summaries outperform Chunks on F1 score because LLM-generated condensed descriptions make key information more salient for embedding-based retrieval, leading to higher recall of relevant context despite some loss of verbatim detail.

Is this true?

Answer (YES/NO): YES